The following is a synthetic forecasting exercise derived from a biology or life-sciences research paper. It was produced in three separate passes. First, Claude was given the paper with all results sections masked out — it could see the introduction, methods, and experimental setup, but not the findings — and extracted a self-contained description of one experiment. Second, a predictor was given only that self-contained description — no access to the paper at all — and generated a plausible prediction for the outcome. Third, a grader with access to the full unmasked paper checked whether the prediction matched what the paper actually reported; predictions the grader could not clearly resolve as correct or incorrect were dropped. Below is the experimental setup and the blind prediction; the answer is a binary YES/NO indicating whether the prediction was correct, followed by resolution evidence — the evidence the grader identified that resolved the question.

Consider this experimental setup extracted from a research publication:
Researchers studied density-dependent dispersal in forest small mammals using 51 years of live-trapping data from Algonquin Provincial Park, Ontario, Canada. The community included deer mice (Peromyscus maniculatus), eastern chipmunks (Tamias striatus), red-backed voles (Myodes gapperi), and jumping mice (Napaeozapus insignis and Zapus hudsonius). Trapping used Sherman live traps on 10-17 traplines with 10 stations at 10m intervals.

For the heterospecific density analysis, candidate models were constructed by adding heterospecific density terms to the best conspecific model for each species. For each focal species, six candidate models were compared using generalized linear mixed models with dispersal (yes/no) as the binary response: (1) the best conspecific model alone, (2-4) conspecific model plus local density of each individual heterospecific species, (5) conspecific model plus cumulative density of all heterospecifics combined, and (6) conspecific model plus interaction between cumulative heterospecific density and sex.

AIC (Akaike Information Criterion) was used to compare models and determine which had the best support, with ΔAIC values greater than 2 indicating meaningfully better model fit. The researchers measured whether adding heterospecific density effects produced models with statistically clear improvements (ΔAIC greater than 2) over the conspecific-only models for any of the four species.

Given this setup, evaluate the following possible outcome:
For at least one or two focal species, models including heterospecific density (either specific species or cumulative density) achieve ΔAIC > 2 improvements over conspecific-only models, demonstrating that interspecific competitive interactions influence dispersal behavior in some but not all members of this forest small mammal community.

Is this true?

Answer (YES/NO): NO